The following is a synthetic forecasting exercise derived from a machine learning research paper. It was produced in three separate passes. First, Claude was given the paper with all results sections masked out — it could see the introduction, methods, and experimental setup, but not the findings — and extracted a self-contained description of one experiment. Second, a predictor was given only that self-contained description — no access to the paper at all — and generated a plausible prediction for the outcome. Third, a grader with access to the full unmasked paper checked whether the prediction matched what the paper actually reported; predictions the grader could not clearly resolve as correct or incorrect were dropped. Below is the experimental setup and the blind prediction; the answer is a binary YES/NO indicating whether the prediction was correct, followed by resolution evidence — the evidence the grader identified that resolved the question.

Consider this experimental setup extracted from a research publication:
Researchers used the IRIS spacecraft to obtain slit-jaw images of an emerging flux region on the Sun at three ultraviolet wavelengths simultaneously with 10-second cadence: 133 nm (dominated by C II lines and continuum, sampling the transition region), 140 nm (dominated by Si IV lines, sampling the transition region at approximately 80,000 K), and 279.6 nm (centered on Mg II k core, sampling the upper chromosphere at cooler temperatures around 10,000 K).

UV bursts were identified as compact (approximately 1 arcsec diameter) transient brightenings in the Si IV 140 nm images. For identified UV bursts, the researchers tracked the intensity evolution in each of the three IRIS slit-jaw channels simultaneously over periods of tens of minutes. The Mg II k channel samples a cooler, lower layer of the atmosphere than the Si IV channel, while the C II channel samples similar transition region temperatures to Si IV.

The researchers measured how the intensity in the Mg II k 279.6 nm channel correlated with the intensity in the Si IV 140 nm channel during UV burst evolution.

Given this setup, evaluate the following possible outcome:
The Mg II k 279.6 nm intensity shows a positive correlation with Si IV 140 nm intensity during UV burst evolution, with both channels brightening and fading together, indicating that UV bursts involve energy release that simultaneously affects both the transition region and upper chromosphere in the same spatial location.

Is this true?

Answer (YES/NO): YES